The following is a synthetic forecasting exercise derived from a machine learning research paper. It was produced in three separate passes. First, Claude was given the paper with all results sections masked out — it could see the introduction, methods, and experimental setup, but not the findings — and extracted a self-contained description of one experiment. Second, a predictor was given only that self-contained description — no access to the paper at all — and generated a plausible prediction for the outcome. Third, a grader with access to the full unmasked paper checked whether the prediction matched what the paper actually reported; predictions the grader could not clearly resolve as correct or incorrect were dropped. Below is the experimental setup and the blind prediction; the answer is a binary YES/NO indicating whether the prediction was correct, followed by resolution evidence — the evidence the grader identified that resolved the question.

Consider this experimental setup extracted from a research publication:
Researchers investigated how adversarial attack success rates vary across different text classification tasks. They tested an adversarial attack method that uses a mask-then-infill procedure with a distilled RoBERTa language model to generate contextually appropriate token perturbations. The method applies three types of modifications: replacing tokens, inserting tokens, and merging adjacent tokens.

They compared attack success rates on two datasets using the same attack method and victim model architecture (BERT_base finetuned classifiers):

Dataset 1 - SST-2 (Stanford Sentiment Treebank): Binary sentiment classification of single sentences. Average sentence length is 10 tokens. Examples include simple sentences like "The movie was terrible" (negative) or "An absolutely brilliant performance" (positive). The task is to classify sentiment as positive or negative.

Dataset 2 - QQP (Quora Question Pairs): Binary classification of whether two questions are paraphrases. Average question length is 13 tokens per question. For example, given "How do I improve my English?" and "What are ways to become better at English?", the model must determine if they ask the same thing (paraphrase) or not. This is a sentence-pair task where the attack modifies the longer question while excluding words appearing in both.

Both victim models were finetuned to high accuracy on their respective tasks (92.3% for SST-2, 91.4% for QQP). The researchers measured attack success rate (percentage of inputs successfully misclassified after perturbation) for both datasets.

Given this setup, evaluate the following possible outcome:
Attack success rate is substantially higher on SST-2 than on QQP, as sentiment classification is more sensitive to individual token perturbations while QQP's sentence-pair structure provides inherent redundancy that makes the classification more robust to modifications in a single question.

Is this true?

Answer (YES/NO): YES